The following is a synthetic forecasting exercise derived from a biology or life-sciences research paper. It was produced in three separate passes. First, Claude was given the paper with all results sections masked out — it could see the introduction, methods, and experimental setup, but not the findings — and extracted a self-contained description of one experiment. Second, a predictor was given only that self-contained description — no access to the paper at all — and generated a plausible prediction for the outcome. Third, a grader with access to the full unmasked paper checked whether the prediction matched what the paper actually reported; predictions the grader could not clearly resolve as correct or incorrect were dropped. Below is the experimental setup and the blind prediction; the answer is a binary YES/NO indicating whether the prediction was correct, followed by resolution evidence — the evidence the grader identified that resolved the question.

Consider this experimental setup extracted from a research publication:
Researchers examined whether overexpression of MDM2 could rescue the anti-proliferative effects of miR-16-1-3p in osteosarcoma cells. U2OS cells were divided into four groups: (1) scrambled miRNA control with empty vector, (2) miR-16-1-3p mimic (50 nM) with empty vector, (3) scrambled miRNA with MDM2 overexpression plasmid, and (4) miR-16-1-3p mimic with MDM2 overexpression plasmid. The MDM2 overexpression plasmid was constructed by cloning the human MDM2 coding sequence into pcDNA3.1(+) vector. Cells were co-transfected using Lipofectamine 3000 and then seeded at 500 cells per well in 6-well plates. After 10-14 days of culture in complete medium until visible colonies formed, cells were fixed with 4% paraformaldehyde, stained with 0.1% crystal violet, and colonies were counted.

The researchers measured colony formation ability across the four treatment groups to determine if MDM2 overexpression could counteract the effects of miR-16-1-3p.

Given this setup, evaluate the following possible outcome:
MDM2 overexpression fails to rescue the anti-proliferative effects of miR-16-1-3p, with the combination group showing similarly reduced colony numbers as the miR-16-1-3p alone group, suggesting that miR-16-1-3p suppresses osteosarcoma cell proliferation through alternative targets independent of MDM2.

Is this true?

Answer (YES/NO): NO